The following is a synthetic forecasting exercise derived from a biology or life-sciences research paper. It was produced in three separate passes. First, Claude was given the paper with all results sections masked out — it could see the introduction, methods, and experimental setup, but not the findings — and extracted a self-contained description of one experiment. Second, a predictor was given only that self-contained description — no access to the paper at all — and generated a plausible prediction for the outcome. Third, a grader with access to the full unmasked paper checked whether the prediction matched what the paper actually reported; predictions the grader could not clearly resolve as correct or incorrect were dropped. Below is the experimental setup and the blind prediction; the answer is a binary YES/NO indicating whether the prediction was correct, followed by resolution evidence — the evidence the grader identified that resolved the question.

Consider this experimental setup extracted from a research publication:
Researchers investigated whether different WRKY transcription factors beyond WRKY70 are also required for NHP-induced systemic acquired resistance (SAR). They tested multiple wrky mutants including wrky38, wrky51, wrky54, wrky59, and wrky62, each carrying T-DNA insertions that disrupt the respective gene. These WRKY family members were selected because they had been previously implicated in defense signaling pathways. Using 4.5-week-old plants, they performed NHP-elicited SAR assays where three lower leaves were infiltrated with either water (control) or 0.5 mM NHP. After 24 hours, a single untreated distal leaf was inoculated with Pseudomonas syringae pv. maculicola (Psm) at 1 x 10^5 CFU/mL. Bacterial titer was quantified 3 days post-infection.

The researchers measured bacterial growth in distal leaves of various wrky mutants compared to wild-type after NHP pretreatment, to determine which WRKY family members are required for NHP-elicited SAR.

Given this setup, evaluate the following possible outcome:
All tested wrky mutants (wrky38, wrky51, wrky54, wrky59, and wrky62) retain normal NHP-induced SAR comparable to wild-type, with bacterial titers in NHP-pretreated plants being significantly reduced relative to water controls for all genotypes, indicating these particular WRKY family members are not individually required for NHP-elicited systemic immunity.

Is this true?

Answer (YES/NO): YES